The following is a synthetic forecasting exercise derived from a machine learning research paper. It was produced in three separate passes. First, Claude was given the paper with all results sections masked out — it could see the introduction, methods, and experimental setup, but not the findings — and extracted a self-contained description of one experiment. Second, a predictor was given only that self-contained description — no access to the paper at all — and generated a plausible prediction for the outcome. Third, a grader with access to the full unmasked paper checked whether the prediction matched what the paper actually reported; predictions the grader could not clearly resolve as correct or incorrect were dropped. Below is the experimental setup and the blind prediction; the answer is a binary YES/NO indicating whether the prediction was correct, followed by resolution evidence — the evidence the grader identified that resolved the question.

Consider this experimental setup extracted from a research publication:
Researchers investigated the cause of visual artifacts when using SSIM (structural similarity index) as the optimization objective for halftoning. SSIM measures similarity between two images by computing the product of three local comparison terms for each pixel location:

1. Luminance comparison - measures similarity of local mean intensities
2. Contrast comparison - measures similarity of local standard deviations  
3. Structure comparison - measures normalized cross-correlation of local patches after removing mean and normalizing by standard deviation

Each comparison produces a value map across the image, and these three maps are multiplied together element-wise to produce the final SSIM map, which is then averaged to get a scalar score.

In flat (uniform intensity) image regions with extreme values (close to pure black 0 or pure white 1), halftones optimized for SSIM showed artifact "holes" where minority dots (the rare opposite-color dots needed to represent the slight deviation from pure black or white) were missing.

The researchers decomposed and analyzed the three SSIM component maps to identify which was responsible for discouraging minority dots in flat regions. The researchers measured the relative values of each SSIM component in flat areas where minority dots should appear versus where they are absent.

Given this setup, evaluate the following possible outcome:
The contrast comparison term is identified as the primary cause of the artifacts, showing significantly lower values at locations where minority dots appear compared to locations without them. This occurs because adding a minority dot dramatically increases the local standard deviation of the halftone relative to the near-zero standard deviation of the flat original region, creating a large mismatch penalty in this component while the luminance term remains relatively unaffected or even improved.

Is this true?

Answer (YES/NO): NO